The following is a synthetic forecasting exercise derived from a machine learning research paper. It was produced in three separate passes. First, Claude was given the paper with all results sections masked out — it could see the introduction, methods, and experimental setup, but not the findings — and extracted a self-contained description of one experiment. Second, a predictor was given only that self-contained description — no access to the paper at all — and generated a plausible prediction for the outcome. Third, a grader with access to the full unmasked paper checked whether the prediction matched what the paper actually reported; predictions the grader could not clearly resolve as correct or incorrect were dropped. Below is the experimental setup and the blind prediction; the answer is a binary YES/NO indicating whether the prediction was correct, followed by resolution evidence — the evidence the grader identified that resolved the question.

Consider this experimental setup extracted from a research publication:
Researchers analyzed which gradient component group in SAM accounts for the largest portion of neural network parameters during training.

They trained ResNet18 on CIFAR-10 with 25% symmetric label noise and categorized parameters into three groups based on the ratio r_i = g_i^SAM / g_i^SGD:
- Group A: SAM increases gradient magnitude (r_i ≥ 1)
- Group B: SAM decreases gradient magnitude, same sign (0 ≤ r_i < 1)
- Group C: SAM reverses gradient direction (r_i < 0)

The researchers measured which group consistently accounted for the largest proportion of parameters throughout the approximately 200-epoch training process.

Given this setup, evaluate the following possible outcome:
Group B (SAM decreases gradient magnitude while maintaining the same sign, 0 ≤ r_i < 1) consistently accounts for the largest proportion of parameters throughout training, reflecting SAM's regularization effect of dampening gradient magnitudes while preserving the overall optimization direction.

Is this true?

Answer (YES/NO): NO